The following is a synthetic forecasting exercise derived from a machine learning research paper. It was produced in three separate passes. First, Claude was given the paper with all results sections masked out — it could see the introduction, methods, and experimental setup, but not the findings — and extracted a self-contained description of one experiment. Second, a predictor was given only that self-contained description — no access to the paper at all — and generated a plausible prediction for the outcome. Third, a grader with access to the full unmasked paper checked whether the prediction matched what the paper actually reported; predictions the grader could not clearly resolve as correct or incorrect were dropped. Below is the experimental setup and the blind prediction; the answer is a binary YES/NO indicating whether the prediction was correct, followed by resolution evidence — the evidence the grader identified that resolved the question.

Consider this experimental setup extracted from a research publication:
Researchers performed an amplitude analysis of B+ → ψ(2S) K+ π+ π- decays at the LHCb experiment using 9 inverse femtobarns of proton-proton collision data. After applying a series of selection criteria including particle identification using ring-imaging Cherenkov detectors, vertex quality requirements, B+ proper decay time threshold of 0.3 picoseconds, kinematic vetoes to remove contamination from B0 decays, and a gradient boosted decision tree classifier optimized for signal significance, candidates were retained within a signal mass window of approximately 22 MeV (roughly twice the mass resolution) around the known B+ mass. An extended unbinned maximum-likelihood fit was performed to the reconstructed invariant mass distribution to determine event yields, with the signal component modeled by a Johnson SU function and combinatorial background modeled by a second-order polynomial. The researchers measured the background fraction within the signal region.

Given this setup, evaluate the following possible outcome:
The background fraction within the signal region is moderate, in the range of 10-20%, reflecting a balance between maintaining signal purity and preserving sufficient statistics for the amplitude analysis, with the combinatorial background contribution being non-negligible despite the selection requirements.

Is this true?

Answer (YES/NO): NO